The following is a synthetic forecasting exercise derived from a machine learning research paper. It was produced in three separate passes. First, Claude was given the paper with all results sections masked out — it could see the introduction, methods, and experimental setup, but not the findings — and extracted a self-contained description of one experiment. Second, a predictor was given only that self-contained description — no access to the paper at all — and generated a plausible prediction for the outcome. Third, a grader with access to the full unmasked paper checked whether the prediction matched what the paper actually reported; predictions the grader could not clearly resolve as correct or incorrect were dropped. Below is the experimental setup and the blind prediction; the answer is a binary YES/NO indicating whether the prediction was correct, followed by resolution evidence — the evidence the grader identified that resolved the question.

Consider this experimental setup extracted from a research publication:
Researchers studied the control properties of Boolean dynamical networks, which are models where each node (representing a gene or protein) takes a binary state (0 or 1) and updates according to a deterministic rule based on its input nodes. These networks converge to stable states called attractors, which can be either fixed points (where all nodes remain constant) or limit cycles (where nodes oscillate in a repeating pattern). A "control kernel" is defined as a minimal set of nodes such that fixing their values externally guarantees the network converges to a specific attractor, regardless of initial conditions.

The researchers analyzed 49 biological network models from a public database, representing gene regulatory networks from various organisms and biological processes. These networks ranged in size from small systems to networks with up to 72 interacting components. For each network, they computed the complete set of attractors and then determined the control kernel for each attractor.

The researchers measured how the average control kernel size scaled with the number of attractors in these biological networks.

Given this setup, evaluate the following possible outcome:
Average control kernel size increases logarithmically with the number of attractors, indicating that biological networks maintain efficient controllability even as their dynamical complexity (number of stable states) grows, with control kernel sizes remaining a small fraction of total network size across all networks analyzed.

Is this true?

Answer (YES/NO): YES